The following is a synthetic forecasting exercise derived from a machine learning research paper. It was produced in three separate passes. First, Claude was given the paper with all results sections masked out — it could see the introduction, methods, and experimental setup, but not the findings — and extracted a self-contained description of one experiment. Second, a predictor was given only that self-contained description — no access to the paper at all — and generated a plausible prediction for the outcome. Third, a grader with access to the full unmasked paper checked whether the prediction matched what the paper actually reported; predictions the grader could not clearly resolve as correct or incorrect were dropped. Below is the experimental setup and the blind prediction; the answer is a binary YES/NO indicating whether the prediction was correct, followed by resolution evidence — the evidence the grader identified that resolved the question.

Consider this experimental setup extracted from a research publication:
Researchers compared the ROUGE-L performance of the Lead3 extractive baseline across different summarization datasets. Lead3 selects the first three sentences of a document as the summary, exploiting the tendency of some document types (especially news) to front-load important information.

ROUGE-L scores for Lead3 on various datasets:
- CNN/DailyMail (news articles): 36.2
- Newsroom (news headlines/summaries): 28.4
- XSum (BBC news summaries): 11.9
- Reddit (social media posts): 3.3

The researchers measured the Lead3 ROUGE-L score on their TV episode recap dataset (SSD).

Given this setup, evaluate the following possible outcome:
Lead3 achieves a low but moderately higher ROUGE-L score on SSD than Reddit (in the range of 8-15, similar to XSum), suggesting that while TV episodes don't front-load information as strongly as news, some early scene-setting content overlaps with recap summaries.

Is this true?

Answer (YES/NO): NO